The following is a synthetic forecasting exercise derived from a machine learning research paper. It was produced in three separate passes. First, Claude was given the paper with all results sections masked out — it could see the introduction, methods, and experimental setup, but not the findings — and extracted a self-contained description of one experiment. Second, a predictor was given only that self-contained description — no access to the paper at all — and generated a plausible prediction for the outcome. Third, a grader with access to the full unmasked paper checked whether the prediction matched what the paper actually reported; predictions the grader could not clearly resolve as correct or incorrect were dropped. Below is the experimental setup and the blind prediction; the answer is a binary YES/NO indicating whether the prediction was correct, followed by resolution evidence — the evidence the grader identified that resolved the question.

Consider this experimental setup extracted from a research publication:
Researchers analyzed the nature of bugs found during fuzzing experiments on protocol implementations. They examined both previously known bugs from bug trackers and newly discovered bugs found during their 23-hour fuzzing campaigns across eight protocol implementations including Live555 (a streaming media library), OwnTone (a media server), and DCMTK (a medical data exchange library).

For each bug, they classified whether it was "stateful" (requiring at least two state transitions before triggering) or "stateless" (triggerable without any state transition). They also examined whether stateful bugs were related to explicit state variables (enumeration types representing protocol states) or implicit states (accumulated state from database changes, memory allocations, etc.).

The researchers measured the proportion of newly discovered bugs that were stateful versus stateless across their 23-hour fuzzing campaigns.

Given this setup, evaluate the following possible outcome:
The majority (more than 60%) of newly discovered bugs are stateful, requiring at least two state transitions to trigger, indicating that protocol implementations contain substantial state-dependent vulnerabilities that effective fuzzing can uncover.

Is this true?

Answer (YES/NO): YES